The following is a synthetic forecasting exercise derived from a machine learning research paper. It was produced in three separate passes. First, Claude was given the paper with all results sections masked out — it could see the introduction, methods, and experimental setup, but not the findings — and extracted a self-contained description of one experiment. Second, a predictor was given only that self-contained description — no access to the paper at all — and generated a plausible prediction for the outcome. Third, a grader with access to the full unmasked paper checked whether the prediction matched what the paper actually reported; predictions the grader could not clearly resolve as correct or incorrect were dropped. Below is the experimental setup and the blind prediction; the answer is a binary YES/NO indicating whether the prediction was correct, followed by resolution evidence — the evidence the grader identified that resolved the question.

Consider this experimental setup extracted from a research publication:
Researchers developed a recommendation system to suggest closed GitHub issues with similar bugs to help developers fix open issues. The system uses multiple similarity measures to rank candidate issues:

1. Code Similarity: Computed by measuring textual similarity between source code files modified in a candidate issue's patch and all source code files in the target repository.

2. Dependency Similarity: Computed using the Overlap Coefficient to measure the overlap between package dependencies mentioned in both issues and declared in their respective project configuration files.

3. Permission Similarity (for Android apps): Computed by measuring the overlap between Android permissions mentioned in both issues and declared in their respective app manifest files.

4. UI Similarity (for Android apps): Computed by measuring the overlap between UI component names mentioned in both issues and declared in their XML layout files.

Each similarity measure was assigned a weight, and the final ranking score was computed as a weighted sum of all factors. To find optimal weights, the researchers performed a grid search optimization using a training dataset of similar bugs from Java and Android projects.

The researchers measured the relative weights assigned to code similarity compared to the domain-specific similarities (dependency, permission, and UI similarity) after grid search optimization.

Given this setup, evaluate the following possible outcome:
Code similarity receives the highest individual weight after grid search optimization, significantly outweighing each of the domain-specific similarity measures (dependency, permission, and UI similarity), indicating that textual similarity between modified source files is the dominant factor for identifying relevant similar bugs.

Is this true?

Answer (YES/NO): NO